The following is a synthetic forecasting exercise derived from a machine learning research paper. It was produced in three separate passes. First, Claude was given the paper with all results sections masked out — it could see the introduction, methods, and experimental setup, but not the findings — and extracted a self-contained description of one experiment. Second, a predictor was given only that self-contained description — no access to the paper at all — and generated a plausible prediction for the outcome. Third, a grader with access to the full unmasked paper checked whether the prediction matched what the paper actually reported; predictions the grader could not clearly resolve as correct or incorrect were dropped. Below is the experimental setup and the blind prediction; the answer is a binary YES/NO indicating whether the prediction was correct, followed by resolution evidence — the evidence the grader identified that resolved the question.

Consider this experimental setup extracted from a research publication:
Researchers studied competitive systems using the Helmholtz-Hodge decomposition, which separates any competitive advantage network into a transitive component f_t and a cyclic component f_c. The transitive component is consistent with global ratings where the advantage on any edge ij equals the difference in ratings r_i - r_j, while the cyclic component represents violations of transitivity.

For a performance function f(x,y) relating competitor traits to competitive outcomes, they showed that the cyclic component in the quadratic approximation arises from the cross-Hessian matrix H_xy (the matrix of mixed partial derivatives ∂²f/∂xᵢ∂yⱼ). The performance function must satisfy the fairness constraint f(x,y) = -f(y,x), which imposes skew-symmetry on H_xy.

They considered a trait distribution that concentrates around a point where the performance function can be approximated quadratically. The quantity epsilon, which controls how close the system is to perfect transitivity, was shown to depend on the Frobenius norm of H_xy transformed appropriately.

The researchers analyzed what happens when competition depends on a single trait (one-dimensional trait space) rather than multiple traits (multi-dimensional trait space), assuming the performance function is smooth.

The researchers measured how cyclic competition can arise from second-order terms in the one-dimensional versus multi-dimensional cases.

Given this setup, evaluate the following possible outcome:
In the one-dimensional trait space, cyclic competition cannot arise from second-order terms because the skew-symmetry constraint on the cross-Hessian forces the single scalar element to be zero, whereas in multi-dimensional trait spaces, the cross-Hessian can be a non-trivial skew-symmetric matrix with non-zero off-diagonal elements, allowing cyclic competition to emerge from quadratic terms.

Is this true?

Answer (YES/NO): YES